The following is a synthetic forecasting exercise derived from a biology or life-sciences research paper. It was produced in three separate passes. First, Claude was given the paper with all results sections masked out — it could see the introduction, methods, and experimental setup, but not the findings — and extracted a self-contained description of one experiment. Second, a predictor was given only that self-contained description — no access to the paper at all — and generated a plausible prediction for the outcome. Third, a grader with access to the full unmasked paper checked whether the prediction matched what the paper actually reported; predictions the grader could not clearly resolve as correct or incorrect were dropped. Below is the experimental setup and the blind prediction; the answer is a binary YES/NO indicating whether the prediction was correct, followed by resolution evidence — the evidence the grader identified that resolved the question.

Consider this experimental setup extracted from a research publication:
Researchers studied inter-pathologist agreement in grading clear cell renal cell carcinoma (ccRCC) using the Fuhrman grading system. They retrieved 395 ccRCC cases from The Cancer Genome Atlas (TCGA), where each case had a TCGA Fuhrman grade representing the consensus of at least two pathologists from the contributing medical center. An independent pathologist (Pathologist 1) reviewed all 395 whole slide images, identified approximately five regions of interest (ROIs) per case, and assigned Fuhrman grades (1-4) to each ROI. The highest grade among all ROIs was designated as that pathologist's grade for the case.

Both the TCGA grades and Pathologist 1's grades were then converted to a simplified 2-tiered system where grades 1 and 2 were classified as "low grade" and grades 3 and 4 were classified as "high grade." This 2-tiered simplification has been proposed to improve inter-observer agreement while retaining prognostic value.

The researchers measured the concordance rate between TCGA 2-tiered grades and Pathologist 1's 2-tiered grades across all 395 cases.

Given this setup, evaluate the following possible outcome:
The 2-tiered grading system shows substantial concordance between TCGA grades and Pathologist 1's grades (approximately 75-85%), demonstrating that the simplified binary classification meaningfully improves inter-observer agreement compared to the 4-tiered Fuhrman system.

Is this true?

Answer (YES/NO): NO